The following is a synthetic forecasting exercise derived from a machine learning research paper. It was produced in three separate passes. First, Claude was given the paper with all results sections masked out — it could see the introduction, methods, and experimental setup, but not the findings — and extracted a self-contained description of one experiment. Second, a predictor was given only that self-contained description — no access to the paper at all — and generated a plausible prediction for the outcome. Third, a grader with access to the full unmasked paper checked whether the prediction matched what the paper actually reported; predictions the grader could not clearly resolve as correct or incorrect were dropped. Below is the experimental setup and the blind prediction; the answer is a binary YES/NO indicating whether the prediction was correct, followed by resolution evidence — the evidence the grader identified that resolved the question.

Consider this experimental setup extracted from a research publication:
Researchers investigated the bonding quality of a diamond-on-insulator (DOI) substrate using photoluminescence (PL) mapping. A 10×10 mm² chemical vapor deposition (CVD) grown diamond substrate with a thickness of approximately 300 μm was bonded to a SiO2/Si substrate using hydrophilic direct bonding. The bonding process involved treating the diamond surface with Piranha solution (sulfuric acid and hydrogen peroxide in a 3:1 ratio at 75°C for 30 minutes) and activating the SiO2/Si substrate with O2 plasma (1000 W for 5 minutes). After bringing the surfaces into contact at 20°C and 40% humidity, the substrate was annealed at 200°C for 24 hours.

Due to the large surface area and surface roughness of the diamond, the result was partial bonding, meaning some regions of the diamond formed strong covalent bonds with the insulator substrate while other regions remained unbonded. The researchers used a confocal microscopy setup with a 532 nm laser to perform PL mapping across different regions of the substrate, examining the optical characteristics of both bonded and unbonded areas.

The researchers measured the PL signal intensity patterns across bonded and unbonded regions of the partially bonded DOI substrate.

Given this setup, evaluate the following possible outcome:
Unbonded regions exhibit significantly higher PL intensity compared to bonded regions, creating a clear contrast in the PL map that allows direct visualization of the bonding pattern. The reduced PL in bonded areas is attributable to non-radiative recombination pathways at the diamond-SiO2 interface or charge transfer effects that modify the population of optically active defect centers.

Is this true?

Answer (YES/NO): NO